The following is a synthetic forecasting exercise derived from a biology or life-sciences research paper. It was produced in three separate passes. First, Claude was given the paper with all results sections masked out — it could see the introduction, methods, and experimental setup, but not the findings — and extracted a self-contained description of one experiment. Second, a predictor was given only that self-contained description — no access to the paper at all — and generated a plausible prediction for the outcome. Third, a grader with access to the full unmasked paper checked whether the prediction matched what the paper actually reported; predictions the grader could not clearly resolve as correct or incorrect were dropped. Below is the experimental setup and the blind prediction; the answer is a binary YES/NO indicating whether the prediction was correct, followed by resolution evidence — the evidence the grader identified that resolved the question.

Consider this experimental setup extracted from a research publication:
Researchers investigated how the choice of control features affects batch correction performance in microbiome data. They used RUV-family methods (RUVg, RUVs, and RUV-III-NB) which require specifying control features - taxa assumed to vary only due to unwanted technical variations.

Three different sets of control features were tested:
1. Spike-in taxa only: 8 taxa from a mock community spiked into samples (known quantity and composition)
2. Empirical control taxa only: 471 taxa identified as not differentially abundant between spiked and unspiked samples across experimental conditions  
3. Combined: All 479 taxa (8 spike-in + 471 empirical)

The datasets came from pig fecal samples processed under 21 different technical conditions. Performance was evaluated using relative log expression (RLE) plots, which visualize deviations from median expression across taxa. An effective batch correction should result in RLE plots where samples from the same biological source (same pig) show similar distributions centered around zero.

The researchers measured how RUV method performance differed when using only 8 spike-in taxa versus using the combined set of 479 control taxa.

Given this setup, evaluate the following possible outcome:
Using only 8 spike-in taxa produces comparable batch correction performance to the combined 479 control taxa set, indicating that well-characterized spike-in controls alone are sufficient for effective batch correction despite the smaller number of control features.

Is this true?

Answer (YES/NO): NO